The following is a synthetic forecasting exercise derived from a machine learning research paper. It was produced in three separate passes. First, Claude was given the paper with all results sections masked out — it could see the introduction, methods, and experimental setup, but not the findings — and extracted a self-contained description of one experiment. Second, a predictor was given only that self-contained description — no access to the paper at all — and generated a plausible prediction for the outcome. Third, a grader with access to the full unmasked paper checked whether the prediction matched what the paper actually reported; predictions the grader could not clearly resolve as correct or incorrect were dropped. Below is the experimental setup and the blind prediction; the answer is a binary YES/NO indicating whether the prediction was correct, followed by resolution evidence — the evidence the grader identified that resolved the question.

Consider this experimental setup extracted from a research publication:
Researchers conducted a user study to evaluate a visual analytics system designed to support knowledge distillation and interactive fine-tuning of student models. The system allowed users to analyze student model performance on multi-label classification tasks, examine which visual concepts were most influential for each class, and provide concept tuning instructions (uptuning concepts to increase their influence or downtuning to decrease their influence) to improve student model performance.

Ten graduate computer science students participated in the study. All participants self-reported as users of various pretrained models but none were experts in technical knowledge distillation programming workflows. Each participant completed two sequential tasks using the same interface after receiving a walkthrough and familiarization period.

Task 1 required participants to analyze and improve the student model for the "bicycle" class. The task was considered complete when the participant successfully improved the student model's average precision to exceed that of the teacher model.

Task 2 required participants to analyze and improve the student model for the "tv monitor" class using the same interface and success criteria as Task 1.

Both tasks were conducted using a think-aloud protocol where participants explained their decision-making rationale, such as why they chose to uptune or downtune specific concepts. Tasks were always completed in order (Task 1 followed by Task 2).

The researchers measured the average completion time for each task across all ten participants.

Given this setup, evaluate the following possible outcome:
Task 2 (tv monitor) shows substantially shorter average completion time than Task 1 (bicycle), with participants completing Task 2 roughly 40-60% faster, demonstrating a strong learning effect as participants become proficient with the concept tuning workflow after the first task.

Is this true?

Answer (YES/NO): YES